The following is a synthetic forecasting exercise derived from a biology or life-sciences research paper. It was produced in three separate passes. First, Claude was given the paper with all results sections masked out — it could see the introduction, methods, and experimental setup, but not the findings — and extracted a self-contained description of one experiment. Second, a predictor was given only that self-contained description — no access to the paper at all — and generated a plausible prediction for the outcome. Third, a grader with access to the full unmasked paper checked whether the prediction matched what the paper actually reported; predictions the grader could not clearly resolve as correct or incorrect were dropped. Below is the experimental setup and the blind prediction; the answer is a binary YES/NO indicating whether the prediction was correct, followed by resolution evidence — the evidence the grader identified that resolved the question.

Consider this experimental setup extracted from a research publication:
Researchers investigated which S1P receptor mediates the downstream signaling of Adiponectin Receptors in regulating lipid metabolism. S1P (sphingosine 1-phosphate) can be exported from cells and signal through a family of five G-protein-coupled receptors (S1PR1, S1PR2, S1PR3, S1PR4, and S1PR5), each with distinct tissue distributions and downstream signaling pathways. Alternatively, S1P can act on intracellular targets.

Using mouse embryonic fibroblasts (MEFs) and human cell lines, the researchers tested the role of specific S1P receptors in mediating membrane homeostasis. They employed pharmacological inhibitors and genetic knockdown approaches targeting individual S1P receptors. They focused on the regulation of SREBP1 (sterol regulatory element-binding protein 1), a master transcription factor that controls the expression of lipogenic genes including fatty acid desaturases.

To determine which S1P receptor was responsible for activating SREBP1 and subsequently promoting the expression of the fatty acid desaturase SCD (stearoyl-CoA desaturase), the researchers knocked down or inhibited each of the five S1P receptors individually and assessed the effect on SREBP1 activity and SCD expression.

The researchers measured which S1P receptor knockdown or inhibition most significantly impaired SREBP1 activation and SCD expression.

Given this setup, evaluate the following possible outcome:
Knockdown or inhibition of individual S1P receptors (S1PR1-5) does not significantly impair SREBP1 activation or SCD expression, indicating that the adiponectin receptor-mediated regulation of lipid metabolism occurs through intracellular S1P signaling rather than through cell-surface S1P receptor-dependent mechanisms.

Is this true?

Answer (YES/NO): NO